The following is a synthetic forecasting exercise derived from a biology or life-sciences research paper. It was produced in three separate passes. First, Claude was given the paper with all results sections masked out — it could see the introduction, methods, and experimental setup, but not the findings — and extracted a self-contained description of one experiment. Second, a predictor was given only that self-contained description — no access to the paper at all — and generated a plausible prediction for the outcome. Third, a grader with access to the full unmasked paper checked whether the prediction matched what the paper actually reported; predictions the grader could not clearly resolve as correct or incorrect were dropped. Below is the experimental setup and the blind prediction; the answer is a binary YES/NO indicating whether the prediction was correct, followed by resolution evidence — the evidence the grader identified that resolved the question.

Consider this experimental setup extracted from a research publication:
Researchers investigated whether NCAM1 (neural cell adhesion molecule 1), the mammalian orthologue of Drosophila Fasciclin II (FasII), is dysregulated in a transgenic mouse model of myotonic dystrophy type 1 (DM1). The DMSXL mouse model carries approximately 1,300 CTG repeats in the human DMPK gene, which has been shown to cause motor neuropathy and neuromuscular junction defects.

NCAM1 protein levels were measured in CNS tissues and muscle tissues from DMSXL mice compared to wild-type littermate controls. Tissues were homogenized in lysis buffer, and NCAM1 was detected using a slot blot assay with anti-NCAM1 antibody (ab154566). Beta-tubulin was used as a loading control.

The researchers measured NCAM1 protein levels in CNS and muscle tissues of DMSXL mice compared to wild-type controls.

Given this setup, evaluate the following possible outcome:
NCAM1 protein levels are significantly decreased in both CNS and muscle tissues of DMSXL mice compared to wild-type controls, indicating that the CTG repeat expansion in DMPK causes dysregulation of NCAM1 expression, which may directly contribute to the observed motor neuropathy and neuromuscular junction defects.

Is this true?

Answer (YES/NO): NO